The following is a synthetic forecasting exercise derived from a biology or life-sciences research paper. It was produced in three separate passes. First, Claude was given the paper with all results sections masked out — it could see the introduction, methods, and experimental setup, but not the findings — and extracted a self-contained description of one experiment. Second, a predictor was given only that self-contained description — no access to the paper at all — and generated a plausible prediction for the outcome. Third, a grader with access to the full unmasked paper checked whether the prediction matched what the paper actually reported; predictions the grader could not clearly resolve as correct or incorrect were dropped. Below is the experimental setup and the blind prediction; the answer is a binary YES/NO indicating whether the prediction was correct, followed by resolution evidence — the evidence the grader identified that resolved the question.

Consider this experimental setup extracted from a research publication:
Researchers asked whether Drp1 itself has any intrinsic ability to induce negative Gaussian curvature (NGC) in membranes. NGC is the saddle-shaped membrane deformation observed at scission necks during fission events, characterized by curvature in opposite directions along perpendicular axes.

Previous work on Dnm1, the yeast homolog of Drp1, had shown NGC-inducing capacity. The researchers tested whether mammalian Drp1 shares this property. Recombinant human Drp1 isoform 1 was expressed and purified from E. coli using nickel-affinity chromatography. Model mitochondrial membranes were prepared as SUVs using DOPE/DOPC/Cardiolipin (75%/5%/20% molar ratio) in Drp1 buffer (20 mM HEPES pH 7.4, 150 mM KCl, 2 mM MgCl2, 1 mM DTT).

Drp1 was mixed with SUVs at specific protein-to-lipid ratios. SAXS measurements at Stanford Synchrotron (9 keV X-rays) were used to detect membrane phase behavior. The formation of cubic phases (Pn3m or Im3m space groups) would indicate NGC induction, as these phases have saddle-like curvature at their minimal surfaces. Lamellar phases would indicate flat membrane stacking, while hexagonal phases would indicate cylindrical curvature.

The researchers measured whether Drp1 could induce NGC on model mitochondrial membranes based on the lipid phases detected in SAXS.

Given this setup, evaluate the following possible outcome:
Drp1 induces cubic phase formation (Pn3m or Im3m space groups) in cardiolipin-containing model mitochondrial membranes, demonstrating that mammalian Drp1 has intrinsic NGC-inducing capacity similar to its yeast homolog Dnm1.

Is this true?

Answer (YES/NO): YES